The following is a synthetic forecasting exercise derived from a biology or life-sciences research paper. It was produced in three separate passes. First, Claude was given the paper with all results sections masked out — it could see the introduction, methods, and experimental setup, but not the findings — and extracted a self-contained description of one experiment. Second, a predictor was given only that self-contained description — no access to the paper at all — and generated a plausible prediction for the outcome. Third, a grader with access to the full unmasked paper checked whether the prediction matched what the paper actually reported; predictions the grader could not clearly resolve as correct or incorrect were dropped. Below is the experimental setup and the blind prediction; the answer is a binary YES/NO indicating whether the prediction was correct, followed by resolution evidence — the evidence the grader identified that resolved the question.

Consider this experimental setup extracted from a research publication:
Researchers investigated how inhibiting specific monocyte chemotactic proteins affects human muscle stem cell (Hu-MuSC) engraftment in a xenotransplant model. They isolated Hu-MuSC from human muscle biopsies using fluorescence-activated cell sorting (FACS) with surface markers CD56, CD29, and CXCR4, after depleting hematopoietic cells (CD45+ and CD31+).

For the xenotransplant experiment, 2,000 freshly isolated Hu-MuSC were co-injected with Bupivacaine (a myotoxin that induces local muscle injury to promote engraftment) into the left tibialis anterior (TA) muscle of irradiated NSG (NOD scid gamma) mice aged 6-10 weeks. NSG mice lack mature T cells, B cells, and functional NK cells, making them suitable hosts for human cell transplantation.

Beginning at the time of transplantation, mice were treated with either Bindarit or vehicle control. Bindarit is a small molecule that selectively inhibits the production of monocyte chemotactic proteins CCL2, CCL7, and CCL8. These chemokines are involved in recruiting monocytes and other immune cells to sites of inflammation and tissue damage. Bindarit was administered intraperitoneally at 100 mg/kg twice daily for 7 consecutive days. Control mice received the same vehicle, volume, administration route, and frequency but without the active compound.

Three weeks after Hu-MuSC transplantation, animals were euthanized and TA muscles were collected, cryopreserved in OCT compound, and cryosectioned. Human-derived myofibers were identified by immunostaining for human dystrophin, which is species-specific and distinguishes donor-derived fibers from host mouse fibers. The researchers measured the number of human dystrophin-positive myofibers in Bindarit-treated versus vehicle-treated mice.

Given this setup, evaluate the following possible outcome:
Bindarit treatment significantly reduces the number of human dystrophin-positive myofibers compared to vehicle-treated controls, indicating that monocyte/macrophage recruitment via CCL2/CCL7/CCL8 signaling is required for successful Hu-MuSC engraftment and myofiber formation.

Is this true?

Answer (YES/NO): NO